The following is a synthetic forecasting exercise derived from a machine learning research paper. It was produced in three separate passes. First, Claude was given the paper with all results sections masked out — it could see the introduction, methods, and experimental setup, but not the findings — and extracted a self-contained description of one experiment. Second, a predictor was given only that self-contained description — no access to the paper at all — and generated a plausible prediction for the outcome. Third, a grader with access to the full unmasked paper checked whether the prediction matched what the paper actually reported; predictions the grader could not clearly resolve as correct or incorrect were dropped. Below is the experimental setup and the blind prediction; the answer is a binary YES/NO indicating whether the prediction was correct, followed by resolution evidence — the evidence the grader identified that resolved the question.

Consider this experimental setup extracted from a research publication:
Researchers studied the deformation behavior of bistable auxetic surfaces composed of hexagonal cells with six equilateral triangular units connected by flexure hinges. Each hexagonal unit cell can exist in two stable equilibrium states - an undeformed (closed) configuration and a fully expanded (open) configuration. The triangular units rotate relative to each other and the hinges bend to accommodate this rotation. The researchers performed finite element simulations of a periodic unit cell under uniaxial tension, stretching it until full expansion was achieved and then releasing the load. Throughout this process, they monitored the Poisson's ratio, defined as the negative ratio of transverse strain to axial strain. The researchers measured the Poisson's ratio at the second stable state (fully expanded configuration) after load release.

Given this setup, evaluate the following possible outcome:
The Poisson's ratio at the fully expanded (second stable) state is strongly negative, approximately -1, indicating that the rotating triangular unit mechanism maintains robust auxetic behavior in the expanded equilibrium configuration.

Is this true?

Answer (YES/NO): YES